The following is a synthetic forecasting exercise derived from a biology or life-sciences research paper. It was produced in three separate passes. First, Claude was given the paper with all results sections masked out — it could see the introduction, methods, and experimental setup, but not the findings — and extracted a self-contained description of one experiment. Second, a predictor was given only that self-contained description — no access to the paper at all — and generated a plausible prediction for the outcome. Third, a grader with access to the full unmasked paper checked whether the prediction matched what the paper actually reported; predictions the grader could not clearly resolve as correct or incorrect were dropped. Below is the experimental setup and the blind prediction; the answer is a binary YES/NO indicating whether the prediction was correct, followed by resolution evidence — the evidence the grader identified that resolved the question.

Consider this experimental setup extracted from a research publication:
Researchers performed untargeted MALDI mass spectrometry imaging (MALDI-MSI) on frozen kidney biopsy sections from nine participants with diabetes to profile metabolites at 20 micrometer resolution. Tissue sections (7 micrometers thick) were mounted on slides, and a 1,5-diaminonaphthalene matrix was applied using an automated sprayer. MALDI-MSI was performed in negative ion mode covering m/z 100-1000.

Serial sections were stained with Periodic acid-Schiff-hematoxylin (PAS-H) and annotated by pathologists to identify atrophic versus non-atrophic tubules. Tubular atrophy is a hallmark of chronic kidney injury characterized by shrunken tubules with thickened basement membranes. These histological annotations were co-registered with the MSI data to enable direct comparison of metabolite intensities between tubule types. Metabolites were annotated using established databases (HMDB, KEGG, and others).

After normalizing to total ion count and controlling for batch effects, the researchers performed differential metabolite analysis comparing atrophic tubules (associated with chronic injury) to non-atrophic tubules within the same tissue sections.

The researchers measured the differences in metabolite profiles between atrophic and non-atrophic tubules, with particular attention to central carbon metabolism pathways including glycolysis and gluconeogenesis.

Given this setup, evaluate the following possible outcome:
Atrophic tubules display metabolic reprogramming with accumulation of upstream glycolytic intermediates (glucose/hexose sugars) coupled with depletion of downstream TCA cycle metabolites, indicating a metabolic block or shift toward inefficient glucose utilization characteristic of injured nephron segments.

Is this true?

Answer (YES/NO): NO